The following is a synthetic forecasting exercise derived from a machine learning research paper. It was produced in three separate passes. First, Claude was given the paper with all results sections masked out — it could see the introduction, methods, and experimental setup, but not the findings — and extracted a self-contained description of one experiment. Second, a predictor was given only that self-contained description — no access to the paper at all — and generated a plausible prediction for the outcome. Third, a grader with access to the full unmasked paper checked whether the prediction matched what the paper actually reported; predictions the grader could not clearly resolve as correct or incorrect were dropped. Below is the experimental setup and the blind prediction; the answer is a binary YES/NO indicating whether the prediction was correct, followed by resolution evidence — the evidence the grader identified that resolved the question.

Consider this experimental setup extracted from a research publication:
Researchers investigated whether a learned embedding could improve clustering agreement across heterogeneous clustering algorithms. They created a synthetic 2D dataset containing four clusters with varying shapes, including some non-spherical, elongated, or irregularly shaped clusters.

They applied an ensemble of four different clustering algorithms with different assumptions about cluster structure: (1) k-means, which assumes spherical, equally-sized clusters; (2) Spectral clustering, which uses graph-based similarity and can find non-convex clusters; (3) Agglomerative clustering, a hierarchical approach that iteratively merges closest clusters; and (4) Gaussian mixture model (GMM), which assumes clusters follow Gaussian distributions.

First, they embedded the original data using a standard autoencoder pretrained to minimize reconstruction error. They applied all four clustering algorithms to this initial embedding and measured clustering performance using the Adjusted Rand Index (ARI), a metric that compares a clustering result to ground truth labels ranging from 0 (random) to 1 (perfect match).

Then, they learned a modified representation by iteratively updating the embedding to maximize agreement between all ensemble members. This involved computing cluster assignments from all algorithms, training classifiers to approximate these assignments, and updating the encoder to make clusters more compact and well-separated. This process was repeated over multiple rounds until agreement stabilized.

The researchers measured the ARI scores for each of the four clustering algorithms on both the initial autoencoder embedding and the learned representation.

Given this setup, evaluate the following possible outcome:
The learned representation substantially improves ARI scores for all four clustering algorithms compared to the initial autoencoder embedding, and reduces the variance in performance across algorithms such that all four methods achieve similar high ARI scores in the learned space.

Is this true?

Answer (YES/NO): YES